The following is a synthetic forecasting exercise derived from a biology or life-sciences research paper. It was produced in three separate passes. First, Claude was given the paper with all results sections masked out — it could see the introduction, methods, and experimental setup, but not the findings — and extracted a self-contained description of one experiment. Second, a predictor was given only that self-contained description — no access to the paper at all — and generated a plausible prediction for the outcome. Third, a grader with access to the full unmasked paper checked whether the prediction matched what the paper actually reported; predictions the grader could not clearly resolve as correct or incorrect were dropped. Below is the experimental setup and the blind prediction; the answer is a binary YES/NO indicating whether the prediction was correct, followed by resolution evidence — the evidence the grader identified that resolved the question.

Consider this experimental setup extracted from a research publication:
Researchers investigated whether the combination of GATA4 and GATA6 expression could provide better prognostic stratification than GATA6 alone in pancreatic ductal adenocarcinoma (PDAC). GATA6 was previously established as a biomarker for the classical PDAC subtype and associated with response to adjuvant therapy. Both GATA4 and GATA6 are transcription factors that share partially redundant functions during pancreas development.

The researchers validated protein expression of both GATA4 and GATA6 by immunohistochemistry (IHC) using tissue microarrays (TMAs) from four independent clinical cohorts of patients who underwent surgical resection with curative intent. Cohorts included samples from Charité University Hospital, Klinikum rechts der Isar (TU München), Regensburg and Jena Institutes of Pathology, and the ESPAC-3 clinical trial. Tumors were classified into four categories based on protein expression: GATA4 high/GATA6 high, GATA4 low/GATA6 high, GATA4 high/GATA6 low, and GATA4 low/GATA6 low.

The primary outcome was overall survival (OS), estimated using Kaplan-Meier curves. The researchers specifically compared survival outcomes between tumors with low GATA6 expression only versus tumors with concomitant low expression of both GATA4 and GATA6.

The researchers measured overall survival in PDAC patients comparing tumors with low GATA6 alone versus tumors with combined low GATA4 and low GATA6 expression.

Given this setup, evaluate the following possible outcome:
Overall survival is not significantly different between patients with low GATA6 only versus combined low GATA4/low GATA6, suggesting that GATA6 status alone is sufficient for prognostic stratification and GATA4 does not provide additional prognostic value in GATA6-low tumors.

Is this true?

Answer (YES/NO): NO